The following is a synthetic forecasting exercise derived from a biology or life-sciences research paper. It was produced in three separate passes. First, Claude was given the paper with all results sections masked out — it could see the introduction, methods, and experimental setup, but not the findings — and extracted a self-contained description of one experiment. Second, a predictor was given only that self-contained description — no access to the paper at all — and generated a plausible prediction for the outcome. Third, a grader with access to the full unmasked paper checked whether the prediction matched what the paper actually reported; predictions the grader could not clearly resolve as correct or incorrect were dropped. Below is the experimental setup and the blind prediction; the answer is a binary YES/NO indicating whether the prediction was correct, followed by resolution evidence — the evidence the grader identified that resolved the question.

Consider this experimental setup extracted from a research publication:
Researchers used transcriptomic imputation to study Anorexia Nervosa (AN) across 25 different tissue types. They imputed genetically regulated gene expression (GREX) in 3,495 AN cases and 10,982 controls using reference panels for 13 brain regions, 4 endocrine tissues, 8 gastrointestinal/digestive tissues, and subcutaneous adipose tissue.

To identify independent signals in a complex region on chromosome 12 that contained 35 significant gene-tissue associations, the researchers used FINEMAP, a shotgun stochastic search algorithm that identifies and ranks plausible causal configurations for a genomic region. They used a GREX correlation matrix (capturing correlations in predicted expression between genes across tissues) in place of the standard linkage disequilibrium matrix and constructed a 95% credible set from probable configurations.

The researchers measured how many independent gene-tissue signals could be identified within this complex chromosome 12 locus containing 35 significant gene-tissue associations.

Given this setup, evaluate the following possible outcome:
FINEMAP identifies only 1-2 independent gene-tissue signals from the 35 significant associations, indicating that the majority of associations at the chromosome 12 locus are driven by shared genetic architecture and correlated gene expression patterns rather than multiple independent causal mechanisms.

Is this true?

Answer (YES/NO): NO